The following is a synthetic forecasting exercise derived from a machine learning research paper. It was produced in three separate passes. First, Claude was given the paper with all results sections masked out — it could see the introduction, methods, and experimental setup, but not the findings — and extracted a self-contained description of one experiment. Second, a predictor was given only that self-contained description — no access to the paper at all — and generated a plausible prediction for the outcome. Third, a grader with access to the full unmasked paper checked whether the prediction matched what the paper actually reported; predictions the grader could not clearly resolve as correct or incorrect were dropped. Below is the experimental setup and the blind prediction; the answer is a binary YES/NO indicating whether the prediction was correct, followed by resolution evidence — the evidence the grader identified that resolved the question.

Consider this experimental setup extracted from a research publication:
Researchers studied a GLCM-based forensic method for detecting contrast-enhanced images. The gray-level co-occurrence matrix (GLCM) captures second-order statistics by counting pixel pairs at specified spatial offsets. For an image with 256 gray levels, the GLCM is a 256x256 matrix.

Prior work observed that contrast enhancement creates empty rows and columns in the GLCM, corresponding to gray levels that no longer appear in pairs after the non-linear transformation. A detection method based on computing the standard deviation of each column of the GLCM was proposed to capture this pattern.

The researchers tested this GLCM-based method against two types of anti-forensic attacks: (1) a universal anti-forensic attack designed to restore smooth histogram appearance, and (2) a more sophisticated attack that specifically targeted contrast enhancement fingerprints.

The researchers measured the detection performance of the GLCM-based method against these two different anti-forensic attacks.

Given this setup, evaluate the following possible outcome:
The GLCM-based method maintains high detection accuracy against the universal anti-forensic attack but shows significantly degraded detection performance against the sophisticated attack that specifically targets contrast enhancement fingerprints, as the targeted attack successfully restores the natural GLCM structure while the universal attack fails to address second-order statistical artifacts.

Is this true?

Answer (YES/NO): NO